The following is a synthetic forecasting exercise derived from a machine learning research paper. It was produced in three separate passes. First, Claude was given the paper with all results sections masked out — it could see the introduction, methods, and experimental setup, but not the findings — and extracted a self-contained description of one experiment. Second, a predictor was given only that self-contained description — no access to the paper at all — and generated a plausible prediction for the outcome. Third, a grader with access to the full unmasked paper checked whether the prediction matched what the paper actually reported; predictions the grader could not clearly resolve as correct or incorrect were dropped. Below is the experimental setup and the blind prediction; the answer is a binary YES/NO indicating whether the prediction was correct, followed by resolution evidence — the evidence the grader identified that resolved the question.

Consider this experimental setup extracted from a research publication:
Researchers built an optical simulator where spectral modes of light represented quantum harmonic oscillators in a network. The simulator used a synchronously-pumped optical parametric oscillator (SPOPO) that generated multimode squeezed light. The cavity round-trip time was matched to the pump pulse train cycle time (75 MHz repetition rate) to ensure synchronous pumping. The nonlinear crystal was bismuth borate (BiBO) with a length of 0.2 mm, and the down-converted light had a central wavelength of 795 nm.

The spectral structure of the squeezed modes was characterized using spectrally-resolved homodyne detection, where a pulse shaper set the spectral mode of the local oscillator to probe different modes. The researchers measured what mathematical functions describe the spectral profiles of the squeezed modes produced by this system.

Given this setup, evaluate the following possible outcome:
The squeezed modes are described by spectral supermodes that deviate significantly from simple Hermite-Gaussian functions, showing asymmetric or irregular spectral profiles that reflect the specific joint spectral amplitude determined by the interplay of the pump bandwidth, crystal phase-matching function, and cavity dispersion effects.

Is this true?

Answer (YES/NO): NO